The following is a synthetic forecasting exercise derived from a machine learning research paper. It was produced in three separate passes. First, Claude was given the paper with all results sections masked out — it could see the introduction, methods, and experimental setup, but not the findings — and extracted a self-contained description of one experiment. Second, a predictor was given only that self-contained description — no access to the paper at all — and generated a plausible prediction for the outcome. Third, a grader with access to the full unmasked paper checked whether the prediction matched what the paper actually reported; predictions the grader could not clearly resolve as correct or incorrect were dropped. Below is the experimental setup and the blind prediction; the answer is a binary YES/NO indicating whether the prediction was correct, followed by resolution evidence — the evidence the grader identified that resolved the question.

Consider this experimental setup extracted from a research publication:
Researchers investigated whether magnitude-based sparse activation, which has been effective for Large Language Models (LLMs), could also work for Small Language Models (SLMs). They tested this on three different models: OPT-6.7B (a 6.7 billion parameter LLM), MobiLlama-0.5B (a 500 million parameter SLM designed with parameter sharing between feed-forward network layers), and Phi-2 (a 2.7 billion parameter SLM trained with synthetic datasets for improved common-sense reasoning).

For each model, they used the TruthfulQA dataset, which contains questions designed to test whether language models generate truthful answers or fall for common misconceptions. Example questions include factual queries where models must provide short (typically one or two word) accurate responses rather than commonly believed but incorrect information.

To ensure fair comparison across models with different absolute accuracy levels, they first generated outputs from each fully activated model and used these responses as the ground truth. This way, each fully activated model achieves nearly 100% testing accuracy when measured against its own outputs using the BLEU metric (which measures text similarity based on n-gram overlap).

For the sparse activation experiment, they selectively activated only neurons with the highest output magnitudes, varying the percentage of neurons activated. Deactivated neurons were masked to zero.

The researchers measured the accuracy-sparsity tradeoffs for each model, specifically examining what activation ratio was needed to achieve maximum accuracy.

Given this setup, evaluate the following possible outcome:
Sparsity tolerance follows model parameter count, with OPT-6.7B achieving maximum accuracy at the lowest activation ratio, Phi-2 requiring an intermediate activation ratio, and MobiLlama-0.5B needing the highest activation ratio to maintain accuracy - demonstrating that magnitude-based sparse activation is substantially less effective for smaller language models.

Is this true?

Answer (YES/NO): NO